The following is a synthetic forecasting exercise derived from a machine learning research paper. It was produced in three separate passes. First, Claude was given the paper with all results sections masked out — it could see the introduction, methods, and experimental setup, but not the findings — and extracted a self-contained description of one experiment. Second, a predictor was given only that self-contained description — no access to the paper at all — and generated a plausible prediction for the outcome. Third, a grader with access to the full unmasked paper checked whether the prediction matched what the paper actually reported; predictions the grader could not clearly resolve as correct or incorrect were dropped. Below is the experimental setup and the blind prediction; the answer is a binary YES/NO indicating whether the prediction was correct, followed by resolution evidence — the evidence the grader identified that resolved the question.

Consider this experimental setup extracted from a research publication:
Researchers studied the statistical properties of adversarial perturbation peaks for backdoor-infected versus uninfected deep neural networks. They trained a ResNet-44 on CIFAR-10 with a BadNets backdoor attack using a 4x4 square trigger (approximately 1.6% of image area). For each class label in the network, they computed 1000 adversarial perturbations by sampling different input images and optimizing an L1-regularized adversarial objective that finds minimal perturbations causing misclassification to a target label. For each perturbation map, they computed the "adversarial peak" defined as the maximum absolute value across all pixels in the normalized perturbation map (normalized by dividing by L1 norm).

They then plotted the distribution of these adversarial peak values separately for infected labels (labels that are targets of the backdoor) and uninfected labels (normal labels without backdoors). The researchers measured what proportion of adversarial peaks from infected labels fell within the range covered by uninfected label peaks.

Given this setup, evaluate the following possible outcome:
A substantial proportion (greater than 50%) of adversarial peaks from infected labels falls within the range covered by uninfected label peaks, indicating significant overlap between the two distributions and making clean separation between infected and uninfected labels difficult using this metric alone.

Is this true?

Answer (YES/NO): NO